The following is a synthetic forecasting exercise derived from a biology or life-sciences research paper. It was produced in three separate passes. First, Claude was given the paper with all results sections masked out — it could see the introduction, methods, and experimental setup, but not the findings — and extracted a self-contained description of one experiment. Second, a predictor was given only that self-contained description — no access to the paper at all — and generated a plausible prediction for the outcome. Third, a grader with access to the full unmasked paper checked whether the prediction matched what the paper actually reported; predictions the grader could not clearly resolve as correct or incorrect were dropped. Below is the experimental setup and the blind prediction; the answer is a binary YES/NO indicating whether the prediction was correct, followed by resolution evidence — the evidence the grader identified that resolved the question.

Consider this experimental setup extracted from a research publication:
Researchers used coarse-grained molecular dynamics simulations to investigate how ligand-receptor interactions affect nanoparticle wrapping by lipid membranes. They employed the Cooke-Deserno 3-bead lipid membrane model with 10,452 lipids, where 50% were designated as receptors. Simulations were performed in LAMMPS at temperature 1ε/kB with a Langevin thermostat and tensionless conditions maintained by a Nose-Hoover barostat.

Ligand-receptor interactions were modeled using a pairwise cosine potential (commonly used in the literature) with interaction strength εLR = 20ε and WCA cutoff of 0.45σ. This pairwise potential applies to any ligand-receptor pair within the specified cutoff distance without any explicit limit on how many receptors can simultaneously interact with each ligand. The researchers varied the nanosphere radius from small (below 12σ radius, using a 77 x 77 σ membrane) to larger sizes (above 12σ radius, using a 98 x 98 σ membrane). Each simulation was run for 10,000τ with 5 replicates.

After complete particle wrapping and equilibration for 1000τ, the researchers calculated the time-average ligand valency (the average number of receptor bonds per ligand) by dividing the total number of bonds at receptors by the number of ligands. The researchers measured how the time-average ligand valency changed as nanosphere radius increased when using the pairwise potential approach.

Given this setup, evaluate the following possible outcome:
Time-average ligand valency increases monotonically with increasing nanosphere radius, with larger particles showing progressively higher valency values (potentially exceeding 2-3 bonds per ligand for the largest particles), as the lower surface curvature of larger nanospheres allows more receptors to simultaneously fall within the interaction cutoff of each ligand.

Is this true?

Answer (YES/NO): YES